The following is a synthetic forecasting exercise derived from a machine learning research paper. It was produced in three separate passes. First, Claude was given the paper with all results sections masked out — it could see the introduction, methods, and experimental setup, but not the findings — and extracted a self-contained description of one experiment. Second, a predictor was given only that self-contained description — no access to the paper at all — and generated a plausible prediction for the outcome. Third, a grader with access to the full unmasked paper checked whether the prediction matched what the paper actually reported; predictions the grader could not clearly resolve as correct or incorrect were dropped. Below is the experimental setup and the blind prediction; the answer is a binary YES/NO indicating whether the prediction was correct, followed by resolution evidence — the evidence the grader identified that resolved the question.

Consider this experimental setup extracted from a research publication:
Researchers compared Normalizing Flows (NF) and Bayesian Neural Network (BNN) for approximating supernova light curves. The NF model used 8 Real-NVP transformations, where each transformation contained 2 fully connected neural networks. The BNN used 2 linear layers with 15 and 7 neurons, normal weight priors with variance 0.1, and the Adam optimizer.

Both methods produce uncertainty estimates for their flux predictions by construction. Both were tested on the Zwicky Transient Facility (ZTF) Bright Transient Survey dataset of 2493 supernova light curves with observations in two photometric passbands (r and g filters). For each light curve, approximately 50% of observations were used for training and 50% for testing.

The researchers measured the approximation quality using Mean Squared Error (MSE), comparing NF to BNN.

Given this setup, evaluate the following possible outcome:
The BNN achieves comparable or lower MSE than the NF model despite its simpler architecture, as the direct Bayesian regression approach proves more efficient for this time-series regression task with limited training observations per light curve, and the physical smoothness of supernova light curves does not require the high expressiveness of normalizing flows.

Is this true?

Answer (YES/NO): NO